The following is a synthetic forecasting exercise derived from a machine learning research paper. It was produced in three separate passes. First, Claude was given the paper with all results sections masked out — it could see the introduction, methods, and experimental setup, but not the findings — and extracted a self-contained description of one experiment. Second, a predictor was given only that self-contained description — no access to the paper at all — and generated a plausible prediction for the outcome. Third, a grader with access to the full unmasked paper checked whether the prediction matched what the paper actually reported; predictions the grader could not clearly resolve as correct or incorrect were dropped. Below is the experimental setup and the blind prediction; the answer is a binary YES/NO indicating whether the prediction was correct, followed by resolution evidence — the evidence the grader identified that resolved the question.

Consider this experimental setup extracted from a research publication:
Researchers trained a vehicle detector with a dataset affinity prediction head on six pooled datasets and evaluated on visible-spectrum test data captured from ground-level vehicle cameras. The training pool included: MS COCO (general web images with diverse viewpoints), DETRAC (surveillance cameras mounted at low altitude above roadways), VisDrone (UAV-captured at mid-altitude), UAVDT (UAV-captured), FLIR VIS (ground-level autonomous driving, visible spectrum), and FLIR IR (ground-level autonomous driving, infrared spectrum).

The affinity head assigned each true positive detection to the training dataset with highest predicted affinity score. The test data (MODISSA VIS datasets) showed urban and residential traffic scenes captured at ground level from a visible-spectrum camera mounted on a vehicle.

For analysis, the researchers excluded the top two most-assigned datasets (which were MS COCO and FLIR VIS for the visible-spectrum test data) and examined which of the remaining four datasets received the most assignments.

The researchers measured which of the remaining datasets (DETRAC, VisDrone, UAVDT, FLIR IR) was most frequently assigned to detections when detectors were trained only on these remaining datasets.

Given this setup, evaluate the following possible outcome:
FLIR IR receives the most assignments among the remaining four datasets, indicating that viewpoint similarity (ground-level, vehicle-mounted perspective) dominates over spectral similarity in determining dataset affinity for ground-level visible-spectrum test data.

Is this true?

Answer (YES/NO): NO